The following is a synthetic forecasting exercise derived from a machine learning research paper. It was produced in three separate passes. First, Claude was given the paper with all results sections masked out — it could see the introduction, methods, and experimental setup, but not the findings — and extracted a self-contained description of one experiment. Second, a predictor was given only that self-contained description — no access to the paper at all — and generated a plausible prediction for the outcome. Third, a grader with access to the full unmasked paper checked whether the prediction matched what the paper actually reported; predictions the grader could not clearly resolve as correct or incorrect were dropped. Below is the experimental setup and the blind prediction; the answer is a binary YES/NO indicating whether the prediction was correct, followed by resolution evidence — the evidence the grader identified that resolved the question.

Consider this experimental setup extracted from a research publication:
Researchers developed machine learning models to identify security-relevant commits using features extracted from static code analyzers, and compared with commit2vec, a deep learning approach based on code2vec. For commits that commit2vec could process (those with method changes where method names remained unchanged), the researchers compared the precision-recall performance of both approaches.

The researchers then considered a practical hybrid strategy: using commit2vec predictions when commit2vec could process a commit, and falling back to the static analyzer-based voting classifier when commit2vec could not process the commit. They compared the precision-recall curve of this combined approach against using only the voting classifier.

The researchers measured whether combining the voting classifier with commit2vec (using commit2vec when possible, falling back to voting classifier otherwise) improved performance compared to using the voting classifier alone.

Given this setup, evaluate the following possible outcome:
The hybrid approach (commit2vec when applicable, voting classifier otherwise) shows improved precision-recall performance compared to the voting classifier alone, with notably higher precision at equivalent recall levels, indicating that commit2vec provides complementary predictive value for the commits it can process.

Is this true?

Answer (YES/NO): YES